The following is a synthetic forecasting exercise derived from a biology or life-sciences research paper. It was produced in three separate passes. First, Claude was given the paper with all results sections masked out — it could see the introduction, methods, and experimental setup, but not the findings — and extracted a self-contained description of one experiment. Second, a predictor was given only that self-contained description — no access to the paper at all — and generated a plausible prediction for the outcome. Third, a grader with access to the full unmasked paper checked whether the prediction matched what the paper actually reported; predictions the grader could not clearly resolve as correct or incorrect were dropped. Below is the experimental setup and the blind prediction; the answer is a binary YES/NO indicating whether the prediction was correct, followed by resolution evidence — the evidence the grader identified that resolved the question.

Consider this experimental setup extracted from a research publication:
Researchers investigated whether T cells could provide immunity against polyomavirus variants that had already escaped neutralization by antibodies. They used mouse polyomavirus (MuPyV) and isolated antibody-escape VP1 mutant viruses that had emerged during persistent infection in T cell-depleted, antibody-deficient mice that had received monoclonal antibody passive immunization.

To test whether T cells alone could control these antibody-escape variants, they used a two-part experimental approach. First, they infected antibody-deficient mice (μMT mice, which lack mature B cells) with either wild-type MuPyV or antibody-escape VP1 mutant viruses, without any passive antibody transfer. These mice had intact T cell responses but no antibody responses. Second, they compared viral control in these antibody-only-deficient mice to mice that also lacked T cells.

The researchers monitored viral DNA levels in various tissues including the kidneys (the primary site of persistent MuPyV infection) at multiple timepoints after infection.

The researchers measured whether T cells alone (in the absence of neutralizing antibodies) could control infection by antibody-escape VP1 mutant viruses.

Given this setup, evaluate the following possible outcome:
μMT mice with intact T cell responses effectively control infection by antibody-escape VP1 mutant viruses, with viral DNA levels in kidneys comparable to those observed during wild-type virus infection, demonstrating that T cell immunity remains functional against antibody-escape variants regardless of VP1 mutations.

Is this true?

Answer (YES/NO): NO